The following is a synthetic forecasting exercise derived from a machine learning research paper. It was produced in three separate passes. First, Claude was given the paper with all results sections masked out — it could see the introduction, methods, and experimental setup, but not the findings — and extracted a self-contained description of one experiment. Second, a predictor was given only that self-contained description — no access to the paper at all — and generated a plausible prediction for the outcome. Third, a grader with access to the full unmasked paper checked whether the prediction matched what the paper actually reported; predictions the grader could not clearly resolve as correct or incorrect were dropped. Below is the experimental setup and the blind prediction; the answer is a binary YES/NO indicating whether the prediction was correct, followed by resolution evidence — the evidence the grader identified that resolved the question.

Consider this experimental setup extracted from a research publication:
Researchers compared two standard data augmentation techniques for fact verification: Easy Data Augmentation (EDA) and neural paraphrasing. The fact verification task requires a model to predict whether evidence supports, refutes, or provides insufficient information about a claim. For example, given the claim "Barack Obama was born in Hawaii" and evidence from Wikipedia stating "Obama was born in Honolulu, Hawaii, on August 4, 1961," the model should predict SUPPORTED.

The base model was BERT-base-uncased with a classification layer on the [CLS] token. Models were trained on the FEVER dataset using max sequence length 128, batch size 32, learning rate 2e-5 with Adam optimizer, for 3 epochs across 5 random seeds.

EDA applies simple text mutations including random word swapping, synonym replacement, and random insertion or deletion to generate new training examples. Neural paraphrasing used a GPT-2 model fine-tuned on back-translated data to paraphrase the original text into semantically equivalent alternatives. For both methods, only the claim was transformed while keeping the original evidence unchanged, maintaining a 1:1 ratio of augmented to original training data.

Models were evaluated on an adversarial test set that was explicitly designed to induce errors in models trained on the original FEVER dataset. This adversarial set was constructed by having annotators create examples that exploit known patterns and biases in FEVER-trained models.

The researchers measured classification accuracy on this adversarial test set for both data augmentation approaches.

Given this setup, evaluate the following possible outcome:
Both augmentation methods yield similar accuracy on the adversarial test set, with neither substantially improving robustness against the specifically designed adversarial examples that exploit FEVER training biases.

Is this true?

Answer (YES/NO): NO